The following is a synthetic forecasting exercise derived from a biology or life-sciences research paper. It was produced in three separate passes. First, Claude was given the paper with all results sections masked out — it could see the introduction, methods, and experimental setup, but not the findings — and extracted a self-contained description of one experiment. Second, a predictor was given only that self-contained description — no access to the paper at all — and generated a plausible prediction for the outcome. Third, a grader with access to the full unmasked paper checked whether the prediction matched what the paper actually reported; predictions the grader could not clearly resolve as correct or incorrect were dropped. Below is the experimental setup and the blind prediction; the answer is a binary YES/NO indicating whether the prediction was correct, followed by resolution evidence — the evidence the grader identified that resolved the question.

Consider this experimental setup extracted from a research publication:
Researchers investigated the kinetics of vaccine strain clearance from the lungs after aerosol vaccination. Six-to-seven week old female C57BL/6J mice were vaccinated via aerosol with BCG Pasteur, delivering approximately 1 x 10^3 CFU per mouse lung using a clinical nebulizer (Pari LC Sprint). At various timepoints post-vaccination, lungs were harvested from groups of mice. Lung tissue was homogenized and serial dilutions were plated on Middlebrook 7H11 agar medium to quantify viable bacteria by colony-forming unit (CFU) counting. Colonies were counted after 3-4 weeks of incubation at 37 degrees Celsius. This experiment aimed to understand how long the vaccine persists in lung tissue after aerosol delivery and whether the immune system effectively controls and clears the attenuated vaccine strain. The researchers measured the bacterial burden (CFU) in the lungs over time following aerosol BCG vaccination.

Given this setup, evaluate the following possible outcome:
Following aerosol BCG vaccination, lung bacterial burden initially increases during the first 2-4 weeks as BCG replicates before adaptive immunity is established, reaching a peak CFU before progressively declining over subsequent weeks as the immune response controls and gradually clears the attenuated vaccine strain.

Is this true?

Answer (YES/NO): YES